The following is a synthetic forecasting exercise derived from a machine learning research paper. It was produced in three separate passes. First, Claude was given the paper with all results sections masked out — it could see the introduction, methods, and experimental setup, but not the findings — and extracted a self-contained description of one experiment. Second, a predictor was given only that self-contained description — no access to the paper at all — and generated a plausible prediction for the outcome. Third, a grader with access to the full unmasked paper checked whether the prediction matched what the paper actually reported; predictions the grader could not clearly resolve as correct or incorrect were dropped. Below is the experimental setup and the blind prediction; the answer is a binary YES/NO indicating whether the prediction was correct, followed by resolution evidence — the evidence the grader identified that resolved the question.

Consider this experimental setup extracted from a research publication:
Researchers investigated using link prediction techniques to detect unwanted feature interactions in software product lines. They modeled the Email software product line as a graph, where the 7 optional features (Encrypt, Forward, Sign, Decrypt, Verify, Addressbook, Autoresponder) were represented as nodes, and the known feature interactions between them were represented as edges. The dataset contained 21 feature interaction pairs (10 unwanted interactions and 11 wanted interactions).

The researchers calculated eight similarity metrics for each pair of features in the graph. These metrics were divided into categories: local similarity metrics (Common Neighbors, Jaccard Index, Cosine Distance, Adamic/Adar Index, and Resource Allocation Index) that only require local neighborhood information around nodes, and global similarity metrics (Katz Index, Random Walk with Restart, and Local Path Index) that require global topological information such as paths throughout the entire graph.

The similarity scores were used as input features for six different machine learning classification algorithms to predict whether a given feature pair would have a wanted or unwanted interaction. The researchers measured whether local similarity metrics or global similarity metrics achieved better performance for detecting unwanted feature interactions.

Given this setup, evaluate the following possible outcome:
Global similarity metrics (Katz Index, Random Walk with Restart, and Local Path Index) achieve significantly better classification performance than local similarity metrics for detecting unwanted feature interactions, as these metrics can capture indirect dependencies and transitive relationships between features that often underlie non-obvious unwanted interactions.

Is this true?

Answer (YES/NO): YES